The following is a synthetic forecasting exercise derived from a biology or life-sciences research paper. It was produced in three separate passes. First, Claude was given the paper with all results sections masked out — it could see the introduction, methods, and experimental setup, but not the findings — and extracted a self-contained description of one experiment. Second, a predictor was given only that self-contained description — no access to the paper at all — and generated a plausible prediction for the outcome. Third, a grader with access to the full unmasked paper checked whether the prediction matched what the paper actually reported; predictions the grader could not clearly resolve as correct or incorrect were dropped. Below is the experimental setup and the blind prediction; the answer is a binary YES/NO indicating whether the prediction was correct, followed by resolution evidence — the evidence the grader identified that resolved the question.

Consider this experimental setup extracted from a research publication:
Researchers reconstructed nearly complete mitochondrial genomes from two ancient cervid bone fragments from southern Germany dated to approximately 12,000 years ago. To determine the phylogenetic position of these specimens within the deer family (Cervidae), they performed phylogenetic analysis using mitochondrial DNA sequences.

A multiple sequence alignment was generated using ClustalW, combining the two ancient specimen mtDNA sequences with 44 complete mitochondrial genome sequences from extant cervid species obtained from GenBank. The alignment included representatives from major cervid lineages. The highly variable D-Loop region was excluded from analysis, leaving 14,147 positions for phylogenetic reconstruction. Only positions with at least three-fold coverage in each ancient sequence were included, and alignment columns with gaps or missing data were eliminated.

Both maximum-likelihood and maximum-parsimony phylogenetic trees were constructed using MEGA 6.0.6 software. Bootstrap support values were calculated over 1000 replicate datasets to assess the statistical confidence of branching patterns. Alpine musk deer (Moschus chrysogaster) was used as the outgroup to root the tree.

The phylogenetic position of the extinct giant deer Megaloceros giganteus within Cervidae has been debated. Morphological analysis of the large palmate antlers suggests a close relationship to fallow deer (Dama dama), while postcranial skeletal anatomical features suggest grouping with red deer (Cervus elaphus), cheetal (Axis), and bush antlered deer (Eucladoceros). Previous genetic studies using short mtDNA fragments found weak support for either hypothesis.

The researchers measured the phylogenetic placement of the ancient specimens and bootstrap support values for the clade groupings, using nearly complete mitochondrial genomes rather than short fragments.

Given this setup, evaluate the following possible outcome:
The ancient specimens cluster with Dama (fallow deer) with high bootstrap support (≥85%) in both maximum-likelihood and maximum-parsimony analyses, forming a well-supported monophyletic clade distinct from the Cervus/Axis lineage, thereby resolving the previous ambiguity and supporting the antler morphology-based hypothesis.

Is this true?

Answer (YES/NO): YES